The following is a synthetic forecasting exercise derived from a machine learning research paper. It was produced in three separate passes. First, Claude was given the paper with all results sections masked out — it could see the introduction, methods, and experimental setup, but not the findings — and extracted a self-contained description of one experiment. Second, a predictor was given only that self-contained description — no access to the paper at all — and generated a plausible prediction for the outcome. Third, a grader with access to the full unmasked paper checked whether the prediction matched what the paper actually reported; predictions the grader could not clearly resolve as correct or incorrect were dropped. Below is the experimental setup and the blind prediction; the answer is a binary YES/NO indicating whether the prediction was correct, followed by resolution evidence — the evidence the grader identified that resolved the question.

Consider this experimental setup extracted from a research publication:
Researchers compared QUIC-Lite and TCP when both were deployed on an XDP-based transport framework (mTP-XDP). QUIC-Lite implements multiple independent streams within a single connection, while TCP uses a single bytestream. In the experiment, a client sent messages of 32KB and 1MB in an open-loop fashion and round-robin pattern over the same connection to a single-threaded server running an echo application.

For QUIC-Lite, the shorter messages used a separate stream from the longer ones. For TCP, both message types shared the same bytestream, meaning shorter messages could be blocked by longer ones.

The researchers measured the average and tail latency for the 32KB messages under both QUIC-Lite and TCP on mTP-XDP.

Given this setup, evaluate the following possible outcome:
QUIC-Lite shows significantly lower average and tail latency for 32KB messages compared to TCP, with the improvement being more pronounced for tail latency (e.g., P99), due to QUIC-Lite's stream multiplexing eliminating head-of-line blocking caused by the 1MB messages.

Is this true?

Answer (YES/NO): NO